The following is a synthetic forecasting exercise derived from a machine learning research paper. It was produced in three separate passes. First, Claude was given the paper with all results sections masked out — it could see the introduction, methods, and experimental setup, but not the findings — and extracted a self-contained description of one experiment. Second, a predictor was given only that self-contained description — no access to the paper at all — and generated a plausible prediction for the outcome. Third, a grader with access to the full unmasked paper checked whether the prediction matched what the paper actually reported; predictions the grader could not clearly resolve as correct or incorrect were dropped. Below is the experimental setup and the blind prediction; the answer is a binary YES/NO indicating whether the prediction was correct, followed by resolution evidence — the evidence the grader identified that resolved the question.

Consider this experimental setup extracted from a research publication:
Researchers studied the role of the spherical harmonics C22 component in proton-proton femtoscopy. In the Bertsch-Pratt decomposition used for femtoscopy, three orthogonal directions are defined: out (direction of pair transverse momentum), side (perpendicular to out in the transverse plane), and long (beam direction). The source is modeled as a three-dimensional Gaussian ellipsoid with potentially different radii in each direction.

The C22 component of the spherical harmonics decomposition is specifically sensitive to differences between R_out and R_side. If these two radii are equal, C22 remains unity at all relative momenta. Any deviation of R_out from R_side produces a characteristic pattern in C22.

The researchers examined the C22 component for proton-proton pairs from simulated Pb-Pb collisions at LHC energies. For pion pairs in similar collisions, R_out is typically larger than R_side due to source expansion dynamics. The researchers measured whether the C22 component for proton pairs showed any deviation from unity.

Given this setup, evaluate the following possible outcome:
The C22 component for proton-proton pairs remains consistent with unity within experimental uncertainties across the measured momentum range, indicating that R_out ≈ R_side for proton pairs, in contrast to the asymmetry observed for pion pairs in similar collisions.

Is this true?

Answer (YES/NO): NO